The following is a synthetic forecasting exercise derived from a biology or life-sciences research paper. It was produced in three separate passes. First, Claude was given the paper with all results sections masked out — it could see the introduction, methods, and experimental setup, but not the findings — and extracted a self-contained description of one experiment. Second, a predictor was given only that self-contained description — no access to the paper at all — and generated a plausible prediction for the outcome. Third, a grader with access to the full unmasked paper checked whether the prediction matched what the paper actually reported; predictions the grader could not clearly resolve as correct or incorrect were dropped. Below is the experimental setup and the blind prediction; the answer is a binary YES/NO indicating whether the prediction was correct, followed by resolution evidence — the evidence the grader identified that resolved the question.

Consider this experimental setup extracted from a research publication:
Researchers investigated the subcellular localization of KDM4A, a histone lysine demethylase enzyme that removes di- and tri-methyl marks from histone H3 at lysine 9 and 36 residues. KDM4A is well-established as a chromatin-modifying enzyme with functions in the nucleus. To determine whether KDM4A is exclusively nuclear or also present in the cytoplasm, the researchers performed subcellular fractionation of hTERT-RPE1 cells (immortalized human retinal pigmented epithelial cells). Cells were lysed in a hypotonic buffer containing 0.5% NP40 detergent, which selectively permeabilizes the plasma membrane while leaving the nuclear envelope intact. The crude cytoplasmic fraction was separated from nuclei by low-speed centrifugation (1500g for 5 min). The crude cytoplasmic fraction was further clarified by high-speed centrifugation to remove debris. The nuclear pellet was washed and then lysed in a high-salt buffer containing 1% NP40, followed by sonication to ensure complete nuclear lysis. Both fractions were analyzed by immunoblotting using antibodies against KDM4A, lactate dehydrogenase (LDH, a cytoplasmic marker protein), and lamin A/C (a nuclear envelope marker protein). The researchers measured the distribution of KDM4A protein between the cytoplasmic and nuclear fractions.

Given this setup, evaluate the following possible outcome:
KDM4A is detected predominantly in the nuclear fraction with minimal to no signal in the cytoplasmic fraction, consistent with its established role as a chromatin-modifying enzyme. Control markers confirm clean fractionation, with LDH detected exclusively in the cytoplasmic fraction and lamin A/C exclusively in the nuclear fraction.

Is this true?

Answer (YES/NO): NO